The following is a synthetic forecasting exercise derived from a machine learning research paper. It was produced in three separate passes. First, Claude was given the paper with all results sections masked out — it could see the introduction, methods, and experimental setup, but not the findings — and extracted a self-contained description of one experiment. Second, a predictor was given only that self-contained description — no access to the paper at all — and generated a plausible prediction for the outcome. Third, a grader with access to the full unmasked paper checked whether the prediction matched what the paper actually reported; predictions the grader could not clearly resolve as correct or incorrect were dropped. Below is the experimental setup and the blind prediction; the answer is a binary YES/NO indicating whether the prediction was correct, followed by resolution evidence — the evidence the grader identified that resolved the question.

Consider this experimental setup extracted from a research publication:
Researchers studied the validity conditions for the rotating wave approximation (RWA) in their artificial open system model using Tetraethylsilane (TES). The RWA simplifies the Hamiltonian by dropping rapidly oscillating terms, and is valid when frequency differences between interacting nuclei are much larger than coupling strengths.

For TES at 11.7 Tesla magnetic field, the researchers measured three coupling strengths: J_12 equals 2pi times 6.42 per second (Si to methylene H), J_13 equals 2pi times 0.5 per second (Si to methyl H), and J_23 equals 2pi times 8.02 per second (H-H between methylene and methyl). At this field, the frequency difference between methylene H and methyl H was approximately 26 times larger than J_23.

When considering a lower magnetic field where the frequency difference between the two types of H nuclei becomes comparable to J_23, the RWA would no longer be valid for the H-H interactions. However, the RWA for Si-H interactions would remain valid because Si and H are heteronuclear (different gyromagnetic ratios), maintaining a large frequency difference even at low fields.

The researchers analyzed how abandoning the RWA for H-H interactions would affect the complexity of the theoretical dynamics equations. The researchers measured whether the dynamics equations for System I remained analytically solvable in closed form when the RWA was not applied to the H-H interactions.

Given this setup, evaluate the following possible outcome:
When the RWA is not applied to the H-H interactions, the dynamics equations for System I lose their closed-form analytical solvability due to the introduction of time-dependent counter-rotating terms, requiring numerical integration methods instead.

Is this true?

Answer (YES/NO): YES